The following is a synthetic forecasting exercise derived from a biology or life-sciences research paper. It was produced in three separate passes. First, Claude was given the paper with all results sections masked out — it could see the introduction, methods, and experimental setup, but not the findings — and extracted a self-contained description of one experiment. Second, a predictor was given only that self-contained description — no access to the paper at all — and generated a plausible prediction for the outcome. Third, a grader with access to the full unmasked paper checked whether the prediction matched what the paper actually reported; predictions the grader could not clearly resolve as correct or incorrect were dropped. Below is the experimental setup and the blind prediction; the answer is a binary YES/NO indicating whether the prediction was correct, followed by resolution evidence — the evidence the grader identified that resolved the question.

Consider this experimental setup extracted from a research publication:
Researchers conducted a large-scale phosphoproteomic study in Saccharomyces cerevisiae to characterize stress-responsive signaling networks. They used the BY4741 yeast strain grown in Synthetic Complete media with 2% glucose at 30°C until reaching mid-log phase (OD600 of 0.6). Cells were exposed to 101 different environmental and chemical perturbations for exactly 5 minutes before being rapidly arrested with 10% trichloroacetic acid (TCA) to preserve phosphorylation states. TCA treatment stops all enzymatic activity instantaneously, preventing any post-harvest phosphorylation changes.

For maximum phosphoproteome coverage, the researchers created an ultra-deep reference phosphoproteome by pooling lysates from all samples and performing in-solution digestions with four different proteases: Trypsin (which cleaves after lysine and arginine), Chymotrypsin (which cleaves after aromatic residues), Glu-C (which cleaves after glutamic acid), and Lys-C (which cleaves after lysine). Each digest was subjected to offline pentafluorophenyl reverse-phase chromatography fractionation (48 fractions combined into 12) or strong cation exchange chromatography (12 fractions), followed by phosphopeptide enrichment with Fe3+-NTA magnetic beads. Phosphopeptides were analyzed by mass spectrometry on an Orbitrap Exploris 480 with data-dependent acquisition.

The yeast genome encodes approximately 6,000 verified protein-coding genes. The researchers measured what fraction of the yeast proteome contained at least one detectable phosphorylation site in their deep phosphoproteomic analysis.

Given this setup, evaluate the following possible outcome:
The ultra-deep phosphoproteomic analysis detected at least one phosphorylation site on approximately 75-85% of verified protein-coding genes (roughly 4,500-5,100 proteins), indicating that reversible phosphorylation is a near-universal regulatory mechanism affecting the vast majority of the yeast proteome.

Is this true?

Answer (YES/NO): NO